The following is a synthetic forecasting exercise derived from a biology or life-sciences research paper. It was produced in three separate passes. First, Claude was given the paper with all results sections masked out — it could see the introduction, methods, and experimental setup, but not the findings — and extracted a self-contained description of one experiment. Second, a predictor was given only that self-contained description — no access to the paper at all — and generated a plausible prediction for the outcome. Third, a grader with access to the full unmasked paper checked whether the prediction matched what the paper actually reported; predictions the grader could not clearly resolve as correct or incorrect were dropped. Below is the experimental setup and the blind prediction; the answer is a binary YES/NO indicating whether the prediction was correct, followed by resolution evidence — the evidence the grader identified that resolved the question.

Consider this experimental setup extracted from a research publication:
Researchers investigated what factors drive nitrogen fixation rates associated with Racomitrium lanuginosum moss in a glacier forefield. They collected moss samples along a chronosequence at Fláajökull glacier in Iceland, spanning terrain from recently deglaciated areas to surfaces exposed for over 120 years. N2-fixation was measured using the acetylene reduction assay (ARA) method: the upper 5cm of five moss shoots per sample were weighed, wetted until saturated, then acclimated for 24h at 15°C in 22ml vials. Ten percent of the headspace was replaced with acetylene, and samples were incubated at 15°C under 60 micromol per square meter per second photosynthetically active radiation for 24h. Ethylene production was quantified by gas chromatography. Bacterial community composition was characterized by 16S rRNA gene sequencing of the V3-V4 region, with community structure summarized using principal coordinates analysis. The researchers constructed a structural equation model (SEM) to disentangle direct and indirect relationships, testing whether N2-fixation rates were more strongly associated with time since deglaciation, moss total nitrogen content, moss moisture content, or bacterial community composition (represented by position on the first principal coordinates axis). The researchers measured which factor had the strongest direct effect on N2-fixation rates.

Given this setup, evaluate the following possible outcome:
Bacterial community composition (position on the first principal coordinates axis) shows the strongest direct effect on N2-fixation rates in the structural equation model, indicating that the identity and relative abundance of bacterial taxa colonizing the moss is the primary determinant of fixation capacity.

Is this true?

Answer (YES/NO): NO